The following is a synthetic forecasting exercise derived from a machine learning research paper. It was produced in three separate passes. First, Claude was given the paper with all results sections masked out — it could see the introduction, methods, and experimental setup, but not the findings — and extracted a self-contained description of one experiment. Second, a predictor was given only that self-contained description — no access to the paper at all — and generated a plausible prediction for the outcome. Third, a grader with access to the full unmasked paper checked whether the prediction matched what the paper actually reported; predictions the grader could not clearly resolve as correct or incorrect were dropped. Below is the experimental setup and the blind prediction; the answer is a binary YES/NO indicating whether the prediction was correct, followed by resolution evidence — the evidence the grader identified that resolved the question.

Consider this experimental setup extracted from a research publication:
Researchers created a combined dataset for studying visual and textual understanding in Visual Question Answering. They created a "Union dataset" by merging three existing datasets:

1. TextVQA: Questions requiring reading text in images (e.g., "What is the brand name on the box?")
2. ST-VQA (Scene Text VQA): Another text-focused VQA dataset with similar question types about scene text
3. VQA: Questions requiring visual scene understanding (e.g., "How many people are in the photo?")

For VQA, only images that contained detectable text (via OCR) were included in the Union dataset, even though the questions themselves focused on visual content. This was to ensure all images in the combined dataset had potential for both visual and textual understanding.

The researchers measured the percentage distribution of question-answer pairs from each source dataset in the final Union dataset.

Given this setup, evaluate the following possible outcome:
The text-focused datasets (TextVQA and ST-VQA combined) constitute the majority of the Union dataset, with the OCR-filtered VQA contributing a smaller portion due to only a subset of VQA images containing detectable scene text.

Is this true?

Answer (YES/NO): YES